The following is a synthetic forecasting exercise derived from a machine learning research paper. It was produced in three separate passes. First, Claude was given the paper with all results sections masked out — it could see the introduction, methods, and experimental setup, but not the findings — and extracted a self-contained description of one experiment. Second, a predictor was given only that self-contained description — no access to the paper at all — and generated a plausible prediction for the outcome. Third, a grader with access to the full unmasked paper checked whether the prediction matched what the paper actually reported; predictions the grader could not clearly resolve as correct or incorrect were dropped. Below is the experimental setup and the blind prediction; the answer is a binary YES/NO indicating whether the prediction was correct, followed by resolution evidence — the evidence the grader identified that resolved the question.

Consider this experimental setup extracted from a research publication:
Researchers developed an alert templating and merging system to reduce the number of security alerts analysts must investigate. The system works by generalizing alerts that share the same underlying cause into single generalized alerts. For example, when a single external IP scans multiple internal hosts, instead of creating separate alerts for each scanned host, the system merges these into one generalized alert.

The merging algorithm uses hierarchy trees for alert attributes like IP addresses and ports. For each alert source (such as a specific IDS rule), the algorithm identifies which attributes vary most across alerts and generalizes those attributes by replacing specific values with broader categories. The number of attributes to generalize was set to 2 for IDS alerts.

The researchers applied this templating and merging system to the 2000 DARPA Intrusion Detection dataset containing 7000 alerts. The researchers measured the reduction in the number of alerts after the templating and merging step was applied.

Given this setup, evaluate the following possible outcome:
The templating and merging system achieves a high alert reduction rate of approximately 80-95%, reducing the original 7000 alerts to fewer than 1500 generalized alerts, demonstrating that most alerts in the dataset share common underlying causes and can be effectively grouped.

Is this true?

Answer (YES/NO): NO